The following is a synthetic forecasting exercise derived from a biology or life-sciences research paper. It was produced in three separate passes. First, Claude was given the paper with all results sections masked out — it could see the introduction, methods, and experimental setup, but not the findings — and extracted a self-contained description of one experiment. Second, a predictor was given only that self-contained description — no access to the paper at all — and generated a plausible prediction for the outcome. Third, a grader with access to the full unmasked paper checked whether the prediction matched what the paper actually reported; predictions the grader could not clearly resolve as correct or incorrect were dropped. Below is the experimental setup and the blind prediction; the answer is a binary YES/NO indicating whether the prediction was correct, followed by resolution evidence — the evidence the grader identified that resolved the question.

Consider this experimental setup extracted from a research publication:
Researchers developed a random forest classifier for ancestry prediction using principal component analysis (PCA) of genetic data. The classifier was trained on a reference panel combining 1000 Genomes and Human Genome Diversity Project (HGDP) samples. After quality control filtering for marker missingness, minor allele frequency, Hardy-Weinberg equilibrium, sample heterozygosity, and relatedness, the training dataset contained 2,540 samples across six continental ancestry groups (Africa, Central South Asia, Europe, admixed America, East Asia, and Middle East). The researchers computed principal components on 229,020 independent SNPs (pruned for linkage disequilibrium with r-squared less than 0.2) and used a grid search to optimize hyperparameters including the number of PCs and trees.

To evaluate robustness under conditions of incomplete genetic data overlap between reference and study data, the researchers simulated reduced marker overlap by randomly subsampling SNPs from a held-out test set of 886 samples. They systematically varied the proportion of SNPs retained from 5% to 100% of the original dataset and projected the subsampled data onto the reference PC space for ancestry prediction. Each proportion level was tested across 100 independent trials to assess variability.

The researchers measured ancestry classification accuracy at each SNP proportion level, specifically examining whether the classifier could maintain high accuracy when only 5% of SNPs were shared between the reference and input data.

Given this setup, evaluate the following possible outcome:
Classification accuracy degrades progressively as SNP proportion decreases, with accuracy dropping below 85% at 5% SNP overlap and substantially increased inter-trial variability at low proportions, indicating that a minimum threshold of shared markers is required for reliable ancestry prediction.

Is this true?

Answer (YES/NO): NO